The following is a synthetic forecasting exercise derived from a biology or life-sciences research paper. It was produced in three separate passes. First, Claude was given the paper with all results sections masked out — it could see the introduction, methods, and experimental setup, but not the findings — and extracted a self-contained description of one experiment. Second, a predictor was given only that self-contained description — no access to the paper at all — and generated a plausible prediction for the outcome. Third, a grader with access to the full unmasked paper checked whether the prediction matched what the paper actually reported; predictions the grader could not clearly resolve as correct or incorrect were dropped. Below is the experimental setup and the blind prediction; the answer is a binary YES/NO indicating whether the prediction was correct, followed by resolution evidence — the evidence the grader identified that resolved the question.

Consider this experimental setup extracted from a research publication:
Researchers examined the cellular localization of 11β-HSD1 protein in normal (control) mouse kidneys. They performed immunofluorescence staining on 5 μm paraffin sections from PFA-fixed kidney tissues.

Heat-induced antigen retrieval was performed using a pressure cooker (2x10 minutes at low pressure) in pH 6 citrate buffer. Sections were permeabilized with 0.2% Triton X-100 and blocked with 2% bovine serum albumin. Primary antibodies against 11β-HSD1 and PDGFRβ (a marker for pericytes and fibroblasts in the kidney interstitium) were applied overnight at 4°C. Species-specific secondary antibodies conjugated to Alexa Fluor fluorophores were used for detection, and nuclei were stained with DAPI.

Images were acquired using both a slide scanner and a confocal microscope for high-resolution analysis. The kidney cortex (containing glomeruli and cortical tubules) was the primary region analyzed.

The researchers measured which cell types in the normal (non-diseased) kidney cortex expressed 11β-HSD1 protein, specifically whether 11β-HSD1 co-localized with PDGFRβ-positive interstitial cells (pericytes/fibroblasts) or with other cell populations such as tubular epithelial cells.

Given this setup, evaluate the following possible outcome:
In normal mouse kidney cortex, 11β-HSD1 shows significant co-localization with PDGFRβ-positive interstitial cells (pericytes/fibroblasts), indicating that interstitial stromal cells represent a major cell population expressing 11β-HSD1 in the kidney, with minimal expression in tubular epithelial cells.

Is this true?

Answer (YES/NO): NO